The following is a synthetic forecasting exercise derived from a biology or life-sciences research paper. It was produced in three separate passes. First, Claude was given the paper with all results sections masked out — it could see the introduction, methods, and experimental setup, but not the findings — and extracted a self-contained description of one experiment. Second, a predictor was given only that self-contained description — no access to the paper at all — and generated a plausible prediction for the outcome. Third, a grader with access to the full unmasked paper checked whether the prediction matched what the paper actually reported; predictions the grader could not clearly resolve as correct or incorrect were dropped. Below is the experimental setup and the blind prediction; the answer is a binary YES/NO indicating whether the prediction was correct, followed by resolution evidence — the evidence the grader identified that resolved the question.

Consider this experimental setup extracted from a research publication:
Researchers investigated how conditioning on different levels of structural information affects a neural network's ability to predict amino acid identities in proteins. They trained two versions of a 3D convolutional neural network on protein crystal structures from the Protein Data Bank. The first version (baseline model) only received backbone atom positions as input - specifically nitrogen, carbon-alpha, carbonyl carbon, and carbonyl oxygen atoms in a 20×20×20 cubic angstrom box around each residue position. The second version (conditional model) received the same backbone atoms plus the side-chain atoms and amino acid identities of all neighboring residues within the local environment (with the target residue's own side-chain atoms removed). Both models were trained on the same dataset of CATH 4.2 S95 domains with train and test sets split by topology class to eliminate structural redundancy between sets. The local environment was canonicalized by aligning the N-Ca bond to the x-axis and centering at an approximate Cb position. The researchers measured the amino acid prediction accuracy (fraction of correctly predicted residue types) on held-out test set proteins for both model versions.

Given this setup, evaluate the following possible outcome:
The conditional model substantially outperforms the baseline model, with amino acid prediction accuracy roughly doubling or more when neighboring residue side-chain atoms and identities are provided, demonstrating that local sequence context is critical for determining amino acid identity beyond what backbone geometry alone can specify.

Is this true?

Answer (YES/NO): NO